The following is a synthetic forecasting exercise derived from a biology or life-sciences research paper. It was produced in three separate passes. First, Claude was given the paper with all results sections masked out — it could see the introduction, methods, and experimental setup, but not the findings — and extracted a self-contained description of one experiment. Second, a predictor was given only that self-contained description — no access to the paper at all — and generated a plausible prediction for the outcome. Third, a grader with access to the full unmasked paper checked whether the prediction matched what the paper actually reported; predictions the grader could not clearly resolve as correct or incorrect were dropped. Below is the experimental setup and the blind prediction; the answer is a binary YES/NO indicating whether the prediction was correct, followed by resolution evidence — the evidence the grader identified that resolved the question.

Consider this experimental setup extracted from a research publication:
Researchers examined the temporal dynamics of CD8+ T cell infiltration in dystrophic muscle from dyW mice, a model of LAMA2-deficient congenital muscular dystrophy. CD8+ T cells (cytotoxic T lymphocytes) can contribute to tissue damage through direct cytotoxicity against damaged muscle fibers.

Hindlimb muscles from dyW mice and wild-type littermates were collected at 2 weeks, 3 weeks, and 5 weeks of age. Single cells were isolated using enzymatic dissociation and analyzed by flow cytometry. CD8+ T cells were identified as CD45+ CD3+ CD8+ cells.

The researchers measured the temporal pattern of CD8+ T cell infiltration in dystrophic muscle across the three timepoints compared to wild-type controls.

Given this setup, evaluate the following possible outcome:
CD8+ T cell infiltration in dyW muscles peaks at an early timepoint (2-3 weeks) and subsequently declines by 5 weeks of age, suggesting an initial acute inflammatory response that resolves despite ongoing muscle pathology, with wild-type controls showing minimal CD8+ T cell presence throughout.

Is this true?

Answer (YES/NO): NO